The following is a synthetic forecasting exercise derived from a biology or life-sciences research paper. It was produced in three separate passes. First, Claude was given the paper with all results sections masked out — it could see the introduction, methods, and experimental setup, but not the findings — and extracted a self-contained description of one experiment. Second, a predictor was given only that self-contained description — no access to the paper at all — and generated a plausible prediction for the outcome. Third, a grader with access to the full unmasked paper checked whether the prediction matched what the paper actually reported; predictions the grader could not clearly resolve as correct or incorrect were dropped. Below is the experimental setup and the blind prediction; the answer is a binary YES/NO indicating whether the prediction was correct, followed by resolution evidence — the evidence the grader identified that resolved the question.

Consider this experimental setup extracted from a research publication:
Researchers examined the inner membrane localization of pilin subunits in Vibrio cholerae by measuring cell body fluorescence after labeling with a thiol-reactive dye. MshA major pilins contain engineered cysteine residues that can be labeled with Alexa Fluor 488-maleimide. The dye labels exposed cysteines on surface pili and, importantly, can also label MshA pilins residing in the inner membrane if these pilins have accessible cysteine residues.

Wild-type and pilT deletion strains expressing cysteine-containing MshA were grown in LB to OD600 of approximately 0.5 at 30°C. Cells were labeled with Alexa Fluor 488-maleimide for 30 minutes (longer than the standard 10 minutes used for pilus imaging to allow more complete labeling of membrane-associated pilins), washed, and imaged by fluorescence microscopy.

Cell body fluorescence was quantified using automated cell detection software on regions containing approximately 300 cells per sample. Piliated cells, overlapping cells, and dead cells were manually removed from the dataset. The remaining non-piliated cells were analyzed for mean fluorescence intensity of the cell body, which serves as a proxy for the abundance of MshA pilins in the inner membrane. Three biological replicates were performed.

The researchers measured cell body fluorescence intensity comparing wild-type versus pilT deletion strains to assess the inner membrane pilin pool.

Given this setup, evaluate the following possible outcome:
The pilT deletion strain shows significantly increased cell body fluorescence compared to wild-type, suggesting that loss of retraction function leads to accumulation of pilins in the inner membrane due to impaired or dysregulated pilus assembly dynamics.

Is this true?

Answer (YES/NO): YES